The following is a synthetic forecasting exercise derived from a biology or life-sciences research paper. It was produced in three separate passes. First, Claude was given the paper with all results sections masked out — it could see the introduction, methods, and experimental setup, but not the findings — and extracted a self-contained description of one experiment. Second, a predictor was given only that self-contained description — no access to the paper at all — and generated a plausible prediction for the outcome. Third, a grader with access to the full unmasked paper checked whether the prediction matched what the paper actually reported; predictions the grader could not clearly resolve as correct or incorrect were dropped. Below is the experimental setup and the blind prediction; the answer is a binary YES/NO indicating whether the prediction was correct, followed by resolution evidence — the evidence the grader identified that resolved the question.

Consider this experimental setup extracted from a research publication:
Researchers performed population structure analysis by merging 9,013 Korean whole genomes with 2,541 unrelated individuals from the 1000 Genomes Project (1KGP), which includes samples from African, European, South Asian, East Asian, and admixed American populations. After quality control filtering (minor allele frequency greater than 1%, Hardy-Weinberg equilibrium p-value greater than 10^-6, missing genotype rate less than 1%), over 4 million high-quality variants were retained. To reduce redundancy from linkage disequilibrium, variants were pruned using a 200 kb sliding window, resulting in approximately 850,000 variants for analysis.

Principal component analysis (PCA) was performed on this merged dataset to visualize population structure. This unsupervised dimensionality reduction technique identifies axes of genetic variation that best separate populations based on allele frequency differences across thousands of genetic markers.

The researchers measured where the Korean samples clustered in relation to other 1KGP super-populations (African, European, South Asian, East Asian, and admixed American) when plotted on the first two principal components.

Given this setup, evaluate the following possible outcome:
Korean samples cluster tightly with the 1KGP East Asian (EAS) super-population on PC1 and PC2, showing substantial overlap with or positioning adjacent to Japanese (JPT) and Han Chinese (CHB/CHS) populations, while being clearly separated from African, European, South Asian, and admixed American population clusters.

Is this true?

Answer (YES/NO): NO